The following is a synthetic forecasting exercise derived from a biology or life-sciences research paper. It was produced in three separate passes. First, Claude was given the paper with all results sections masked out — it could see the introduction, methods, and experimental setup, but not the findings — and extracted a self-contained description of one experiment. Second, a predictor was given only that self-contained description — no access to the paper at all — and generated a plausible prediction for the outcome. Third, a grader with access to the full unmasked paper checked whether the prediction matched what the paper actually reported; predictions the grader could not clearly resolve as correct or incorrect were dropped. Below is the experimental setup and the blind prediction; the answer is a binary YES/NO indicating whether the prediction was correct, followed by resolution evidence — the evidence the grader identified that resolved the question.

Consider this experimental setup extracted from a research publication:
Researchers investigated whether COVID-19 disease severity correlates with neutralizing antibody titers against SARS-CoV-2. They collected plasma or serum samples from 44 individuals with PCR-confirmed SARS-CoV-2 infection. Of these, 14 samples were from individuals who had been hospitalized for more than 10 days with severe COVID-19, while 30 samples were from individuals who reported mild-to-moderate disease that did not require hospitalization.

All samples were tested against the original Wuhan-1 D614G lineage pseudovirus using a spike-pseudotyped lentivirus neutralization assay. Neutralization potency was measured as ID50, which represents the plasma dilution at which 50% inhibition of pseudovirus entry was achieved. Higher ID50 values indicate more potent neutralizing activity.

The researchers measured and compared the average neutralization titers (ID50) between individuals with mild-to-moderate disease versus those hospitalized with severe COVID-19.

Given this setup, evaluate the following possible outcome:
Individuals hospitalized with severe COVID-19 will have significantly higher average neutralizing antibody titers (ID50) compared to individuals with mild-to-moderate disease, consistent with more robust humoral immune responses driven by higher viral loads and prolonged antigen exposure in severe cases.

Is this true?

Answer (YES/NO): YES